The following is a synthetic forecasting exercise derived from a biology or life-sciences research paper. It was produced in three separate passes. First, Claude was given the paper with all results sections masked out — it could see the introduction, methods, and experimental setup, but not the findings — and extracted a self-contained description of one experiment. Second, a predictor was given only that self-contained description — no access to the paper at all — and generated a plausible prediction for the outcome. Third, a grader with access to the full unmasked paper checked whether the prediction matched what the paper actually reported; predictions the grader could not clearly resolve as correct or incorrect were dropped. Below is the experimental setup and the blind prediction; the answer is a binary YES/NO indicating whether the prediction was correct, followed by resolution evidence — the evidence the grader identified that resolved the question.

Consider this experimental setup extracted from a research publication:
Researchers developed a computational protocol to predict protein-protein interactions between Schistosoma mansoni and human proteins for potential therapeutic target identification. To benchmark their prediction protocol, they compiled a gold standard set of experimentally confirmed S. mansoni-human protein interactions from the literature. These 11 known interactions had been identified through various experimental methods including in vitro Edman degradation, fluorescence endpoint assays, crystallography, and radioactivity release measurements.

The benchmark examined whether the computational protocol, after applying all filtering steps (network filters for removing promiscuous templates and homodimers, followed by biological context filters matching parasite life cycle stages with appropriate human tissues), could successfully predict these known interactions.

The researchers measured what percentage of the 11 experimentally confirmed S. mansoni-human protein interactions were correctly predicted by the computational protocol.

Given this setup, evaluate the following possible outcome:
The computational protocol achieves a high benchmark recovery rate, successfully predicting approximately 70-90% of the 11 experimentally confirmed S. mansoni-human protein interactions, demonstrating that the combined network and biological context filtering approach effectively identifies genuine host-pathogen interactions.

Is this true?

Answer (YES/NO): YES